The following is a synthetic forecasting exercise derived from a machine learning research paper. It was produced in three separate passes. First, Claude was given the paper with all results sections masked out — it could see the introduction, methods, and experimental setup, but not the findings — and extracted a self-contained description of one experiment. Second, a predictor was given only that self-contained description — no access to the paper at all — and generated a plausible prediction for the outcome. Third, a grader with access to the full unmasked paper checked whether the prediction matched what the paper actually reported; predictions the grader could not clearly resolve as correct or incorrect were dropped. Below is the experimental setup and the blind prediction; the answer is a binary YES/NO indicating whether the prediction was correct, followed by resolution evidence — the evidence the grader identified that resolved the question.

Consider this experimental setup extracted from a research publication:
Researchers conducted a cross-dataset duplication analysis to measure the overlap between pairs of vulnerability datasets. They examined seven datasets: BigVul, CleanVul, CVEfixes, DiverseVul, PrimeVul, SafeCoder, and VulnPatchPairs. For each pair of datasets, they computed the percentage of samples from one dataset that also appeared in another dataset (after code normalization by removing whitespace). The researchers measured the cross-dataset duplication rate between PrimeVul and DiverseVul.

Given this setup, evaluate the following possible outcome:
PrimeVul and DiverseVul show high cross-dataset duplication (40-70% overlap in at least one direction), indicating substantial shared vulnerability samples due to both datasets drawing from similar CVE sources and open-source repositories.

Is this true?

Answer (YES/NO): YES